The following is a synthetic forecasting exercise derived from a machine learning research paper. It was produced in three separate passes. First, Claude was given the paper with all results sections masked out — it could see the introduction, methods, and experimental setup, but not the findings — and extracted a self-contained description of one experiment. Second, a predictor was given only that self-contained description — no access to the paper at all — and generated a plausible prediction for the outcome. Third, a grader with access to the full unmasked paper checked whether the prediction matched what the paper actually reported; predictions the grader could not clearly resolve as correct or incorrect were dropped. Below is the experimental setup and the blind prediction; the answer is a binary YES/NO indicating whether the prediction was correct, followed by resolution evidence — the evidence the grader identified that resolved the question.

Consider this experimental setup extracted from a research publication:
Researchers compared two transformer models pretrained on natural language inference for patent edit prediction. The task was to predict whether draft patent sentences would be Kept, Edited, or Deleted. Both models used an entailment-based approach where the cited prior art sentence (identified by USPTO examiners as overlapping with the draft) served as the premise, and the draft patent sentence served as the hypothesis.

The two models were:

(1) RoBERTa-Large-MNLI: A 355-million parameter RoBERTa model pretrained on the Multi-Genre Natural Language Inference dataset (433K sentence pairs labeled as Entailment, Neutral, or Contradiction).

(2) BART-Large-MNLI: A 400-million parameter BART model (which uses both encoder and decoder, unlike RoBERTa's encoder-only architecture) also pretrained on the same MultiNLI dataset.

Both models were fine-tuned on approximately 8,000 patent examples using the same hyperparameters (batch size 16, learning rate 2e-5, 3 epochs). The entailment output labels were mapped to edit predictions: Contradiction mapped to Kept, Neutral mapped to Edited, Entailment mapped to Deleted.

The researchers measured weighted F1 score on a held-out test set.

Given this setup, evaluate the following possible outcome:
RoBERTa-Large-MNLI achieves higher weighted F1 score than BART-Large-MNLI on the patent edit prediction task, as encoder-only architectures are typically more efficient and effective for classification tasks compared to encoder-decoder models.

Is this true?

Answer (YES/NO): NO